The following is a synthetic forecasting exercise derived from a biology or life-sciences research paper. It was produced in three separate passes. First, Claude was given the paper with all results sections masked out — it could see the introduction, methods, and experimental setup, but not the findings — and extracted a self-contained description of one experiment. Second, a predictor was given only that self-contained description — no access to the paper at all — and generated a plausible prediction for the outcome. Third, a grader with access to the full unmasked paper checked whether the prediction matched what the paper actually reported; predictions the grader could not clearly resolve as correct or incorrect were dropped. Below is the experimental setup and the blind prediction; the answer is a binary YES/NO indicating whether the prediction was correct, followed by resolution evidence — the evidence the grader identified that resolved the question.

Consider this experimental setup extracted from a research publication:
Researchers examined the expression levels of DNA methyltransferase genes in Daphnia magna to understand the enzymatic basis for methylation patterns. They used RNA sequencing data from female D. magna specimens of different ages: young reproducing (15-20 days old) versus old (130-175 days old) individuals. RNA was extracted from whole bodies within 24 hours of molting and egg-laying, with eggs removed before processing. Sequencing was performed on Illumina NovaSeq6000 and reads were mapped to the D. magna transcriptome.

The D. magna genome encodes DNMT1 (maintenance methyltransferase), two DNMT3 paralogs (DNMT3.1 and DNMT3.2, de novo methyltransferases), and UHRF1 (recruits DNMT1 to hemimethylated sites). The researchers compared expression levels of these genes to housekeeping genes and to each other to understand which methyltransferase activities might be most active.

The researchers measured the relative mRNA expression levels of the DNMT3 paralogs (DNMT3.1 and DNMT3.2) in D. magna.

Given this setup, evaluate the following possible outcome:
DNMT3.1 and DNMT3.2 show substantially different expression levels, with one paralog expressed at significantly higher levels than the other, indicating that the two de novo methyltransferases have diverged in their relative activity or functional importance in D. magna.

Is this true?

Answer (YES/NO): YES